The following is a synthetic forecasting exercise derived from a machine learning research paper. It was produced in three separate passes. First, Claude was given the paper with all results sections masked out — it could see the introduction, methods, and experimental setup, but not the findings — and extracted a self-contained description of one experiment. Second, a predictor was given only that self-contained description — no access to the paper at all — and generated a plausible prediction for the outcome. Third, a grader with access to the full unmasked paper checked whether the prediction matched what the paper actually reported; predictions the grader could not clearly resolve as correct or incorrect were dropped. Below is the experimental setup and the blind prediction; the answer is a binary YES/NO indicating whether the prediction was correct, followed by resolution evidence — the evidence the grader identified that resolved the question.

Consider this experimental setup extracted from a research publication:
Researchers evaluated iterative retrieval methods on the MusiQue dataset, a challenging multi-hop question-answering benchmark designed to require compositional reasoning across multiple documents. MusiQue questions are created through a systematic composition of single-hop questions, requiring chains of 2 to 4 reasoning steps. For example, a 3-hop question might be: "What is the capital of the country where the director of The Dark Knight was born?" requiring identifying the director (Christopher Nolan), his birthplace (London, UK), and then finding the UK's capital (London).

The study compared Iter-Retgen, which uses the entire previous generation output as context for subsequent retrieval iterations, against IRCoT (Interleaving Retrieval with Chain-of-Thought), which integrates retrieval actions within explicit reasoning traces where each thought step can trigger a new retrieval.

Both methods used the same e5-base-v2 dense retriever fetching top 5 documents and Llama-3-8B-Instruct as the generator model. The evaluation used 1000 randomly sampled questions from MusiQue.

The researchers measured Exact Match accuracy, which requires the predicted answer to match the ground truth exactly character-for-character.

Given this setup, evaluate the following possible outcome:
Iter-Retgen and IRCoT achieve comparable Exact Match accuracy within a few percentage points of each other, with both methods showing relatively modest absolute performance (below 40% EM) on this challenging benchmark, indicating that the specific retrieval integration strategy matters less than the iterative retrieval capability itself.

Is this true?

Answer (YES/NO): NO